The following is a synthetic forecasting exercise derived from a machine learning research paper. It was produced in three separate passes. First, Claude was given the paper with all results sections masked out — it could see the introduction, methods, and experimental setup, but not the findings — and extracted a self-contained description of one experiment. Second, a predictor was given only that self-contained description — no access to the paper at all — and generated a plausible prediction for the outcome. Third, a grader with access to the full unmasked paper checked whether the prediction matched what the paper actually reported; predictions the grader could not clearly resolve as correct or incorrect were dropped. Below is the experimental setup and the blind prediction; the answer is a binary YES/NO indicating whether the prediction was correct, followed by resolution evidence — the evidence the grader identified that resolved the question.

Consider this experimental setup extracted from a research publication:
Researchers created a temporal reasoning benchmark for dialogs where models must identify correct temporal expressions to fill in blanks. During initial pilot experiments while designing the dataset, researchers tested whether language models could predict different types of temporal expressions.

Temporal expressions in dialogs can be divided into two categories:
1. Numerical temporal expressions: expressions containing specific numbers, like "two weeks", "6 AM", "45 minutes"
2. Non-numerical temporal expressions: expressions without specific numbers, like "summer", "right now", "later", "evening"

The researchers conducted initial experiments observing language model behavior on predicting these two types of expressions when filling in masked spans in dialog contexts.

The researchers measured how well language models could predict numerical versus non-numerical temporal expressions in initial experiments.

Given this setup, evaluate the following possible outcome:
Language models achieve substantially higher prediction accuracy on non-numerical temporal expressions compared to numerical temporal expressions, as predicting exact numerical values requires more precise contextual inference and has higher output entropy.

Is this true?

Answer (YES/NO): YES